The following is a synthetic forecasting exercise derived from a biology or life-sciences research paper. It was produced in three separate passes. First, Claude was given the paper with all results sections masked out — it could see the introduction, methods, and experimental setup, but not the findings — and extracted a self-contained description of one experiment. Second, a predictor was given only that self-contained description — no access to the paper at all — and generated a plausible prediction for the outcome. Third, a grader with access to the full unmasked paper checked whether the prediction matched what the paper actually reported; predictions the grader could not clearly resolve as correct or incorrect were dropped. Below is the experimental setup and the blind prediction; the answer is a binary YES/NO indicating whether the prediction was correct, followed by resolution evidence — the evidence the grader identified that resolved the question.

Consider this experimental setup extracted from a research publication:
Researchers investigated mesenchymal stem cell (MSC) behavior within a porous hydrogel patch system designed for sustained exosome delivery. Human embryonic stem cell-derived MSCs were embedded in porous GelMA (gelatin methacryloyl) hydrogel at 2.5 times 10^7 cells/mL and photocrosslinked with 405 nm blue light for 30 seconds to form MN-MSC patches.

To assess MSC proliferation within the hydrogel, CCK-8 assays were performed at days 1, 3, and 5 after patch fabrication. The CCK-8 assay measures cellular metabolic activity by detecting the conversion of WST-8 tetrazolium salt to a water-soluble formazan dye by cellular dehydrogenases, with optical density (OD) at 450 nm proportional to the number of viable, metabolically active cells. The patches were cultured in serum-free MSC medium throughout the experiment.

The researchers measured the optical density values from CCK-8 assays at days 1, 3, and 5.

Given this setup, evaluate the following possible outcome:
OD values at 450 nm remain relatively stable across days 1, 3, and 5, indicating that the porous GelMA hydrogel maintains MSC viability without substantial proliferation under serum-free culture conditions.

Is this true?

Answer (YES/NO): NO